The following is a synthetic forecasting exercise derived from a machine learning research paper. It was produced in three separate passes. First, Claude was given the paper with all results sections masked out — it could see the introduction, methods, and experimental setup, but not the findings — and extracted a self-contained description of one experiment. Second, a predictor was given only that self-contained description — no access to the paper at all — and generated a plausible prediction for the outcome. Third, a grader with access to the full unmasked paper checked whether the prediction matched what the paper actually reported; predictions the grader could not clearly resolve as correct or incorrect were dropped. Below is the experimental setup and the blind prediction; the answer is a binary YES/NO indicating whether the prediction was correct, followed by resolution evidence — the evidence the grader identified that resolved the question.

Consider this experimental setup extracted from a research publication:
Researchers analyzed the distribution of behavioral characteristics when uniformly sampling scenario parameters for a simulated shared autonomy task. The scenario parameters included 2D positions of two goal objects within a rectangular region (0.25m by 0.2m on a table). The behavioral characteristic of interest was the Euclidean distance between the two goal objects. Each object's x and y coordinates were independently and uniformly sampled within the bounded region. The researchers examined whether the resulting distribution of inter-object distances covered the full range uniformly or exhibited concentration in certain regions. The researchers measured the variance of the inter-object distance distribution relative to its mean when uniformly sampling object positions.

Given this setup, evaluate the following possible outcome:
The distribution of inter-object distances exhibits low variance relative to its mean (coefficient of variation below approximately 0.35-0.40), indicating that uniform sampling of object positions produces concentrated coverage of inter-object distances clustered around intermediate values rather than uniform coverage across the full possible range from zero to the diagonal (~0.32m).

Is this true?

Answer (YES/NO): YES